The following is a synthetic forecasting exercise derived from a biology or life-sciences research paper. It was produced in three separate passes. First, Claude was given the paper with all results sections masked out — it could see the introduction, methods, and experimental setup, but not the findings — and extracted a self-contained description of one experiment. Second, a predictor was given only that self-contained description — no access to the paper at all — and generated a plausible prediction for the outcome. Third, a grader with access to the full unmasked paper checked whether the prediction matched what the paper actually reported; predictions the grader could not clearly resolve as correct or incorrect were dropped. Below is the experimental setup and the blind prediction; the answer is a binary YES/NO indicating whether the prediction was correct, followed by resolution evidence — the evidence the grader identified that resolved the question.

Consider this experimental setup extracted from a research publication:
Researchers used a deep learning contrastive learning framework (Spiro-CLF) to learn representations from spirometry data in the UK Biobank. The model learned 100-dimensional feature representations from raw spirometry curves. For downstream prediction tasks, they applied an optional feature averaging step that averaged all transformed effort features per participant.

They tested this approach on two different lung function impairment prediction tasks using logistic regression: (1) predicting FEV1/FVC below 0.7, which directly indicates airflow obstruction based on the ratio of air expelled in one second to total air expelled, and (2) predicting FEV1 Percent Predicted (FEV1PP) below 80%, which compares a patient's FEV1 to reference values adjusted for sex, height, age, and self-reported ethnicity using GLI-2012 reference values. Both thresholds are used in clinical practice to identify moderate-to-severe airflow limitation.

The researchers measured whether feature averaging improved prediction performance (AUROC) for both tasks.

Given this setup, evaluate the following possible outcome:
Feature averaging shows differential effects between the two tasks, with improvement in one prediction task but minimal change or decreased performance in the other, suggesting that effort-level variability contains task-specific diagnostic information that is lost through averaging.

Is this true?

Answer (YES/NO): YES